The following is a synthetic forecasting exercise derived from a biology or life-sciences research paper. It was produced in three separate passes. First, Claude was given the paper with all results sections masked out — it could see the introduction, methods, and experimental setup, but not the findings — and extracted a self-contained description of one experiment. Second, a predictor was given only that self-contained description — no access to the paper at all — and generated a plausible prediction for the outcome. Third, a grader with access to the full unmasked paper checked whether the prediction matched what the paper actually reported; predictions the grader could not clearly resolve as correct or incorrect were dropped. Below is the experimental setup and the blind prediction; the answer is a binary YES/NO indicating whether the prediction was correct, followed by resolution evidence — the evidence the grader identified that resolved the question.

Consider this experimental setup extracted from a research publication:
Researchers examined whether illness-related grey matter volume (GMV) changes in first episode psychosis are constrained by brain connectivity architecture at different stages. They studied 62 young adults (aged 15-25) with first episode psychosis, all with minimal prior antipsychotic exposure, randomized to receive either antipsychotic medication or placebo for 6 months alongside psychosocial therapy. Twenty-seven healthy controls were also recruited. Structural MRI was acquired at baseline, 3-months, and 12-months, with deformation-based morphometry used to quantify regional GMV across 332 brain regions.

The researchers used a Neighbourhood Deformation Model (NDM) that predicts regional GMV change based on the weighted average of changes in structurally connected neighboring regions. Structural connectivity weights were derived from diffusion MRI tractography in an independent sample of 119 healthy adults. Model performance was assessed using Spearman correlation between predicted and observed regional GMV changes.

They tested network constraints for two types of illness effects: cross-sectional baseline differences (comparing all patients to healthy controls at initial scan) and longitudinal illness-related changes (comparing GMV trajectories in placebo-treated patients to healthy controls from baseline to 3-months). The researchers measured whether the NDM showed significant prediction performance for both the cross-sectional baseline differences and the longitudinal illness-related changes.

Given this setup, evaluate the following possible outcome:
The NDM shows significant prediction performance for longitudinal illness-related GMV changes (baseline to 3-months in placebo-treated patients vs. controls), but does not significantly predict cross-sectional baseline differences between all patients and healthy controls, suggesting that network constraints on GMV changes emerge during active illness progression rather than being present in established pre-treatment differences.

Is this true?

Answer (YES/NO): NO